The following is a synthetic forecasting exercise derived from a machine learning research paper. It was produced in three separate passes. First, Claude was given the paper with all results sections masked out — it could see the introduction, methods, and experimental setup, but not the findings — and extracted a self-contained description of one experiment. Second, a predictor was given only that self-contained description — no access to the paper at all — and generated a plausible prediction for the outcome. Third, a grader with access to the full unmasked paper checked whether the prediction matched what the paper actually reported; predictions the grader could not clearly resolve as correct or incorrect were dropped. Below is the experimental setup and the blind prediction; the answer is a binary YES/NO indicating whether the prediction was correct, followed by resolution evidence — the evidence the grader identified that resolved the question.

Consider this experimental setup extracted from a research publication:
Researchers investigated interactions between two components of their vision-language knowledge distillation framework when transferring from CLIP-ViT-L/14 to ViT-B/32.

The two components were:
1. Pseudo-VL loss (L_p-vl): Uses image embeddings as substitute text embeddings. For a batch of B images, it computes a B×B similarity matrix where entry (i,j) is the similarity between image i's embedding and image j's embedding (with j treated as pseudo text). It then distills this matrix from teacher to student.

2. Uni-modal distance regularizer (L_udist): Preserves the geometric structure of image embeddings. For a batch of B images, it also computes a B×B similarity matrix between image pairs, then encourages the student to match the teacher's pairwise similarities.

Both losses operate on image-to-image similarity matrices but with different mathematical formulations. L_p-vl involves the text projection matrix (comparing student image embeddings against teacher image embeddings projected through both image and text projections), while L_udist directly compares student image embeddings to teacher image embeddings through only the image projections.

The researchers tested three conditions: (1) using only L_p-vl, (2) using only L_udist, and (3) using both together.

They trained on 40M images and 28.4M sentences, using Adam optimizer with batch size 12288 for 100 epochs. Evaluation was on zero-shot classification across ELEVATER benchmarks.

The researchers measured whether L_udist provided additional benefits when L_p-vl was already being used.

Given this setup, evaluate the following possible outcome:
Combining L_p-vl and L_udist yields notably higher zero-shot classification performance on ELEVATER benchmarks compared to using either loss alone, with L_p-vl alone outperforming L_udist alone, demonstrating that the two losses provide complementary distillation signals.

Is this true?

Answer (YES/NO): NO